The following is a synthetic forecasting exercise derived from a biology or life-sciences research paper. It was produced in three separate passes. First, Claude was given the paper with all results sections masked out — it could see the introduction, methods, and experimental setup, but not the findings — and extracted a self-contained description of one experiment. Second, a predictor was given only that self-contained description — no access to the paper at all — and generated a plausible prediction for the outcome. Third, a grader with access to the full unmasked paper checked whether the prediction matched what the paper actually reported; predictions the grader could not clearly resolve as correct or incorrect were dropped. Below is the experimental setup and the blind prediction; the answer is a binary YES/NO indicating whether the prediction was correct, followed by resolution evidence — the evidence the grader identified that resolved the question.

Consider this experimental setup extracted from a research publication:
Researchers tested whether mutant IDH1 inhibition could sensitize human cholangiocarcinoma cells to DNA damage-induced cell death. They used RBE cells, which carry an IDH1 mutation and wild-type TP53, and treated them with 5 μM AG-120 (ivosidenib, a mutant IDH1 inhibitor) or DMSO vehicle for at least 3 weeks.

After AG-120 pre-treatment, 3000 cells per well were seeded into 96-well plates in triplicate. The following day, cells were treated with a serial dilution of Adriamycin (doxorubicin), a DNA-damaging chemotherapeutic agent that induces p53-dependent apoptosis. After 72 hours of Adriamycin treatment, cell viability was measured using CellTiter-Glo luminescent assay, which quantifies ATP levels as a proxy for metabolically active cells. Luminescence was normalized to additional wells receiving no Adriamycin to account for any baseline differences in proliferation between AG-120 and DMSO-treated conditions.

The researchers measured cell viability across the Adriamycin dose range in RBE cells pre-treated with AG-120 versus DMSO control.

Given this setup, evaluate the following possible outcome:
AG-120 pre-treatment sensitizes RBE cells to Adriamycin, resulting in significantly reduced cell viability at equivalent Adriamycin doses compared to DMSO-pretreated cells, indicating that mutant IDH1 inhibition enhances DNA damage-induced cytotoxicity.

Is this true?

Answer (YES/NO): YES